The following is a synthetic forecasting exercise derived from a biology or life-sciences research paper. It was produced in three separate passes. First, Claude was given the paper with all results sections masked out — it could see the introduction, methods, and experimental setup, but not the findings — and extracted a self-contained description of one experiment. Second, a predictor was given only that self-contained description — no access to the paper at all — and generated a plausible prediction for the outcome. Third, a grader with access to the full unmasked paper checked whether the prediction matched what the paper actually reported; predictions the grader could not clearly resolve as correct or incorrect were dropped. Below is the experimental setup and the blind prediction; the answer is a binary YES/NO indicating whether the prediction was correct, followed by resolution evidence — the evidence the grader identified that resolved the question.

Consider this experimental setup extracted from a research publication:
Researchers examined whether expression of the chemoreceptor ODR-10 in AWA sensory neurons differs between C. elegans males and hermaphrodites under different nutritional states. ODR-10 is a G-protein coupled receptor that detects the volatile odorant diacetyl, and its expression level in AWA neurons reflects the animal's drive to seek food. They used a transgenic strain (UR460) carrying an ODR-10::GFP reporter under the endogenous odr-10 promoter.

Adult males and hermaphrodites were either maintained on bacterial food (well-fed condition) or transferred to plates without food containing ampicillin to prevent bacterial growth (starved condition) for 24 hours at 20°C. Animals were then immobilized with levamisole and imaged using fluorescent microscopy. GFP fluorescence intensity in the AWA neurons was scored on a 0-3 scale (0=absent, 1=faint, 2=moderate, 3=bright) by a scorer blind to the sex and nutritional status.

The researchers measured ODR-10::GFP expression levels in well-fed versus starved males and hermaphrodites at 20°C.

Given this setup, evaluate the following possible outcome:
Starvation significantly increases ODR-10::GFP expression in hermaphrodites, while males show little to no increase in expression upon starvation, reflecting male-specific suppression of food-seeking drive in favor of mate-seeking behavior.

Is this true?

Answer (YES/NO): NO